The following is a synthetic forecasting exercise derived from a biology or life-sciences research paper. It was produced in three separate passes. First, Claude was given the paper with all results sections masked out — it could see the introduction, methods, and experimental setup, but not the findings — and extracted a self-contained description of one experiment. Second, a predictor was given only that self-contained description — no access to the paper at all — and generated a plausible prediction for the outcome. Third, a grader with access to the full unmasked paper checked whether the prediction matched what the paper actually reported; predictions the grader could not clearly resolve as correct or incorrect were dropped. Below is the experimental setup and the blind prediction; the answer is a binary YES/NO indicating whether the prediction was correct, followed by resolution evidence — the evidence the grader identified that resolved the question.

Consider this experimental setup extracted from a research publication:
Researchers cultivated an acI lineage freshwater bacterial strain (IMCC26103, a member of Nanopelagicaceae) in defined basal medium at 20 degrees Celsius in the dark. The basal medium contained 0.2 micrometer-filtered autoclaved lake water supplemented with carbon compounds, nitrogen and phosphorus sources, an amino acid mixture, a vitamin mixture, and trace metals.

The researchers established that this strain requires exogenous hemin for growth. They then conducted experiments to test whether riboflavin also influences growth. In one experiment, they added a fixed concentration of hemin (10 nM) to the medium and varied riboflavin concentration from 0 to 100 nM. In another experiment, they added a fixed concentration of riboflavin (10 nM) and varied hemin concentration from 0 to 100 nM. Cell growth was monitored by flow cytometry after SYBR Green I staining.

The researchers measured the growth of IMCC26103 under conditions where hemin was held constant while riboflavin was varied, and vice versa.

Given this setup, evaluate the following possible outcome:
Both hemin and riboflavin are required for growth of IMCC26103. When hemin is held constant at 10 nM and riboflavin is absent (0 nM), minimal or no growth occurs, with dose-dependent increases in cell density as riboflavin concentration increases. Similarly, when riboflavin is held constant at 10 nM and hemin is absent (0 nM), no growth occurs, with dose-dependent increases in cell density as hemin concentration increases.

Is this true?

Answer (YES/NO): NO